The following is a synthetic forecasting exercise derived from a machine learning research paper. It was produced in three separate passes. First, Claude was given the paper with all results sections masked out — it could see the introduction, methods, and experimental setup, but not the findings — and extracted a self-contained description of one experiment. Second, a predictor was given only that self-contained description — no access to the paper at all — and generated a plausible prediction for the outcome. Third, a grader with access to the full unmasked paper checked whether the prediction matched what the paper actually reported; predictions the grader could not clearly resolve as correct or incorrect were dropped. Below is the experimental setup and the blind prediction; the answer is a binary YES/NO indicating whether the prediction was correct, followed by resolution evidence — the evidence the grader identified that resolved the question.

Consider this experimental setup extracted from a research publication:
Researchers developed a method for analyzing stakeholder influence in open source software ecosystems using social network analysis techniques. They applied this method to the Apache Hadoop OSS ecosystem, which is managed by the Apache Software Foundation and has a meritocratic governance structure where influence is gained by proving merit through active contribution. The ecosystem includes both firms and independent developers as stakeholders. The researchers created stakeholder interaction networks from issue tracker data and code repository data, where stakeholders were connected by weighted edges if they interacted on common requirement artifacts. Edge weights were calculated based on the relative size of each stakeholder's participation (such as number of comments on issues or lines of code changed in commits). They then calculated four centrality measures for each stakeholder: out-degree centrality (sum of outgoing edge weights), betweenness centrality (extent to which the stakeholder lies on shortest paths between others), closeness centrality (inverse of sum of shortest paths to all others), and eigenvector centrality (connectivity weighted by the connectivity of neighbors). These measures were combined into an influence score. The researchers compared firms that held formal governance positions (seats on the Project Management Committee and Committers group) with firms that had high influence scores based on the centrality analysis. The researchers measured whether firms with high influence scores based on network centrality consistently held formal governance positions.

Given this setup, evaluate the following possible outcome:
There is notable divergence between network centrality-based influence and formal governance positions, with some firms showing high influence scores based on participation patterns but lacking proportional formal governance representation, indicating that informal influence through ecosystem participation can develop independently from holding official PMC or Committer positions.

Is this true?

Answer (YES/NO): YES